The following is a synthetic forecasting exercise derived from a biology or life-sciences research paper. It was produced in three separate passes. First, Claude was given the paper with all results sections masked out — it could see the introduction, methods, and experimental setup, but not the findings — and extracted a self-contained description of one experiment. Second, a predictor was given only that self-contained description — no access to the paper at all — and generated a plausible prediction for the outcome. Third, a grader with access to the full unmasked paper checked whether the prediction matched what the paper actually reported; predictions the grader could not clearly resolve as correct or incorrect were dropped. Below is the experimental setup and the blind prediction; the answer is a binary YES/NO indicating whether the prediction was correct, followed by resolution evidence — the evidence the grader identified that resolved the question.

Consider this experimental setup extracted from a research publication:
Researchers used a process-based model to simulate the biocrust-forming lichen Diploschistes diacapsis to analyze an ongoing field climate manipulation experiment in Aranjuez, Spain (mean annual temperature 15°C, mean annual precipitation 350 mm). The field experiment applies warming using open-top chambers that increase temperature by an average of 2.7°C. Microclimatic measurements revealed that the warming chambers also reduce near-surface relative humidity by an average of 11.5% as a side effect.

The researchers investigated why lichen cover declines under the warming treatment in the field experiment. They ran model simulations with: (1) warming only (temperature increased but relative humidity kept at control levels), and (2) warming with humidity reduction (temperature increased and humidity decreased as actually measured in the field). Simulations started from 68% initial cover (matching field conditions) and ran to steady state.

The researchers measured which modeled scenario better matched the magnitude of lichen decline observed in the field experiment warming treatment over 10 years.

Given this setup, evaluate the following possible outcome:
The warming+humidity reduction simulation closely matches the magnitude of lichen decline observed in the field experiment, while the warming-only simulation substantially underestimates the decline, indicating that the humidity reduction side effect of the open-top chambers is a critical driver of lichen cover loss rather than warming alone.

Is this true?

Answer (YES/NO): NO